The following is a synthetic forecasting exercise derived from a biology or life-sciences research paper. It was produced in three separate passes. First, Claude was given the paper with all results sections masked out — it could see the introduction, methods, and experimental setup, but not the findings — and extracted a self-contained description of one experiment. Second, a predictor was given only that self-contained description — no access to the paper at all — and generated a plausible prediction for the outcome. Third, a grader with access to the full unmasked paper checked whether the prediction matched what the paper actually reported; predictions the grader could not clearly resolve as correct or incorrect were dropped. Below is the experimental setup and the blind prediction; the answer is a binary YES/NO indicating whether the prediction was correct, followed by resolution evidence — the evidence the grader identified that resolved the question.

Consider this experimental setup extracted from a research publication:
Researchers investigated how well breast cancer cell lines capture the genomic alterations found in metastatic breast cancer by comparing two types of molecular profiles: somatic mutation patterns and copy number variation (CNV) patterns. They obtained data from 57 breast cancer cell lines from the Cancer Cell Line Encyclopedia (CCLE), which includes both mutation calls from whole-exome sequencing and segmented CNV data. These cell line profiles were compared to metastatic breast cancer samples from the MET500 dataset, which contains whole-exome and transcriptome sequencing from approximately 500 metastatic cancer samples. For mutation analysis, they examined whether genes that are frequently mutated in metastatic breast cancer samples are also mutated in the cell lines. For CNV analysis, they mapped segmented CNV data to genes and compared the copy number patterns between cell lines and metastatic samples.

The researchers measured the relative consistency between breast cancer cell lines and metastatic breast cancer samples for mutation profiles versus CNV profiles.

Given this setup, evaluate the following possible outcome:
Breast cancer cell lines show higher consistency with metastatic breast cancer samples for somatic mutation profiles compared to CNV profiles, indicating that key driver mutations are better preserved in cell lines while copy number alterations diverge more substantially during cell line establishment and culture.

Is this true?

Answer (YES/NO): NO